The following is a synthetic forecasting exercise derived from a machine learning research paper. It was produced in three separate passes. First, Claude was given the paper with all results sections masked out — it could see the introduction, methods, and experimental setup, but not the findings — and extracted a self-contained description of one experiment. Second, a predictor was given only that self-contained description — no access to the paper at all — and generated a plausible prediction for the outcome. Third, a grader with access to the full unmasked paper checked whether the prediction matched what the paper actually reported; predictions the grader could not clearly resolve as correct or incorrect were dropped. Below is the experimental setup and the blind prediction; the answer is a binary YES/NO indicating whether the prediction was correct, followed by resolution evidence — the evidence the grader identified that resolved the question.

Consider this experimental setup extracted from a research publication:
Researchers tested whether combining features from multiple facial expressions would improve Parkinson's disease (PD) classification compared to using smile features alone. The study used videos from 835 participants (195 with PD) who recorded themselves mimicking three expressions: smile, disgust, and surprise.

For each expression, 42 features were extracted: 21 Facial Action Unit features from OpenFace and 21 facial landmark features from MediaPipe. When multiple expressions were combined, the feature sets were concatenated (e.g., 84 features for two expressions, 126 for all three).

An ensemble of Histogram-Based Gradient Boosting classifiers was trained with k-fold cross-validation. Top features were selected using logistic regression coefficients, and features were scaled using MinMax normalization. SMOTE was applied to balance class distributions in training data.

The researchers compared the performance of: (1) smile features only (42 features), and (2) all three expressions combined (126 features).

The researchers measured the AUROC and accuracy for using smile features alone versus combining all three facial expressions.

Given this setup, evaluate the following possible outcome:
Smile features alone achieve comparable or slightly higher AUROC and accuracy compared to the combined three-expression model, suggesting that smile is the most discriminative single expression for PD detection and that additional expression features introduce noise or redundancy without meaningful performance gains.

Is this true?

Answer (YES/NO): NO